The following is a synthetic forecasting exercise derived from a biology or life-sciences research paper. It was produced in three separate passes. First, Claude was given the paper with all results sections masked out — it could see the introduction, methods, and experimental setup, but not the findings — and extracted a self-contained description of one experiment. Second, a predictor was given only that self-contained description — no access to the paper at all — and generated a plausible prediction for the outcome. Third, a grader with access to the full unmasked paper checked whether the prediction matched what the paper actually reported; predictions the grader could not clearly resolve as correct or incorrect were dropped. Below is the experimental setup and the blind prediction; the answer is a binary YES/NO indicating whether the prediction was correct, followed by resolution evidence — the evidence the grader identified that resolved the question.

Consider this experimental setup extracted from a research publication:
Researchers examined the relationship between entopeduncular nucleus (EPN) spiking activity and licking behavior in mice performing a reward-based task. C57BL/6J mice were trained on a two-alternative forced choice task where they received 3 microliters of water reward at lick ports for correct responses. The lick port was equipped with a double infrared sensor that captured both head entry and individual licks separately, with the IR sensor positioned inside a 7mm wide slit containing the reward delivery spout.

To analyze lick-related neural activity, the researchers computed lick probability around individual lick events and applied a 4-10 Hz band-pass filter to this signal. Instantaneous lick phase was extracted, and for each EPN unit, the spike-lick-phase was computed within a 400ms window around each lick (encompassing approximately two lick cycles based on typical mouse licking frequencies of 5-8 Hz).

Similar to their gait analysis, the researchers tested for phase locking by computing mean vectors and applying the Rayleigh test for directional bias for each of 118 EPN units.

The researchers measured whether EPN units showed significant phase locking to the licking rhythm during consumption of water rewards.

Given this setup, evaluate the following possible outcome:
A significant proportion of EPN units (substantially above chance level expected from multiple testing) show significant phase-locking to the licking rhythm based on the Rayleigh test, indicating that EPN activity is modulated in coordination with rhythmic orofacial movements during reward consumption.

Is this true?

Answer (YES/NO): YES